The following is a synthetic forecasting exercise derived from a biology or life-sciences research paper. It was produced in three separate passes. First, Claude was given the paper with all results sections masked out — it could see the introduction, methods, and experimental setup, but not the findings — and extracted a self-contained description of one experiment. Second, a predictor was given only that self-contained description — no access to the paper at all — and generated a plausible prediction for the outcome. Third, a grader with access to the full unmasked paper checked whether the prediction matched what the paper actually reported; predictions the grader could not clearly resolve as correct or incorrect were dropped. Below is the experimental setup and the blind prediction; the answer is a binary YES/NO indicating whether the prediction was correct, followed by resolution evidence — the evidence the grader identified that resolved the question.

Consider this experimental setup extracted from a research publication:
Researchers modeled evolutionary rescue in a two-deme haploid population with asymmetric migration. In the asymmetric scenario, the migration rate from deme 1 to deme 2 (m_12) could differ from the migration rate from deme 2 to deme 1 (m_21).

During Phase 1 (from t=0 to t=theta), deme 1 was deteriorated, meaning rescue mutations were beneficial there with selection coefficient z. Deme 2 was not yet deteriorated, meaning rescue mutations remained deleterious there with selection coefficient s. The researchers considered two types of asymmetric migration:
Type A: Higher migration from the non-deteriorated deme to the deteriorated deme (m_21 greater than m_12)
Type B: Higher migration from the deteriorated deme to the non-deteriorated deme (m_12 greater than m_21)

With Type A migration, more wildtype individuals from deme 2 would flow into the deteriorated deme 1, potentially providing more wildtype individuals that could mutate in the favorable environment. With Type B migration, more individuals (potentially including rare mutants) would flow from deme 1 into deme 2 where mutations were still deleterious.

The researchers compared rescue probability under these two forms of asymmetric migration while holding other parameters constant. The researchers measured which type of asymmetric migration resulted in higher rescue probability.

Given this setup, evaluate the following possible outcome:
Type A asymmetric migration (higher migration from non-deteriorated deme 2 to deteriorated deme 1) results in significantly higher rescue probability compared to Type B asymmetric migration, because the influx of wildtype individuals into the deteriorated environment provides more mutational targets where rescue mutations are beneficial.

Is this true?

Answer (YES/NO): YES